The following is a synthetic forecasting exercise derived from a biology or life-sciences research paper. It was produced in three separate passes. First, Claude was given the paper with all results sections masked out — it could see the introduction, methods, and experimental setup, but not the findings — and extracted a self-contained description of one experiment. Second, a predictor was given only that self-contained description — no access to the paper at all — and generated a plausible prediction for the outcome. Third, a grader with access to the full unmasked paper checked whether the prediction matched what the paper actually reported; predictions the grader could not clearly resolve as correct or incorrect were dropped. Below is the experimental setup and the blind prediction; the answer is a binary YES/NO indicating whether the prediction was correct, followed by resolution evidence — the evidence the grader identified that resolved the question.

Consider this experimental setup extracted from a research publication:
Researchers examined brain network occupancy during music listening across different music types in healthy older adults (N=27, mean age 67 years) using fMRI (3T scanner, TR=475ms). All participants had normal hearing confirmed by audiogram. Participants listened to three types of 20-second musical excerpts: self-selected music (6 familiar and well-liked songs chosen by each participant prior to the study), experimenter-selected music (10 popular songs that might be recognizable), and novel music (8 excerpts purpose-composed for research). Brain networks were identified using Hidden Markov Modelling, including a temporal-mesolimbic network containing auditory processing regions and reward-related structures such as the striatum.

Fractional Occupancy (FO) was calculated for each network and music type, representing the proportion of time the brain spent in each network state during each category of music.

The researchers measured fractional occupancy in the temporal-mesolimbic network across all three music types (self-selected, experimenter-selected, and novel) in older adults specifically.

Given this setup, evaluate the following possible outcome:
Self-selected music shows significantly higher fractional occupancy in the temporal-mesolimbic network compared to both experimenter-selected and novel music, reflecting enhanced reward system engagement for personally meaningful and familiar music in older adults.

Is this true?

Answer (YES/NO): NO